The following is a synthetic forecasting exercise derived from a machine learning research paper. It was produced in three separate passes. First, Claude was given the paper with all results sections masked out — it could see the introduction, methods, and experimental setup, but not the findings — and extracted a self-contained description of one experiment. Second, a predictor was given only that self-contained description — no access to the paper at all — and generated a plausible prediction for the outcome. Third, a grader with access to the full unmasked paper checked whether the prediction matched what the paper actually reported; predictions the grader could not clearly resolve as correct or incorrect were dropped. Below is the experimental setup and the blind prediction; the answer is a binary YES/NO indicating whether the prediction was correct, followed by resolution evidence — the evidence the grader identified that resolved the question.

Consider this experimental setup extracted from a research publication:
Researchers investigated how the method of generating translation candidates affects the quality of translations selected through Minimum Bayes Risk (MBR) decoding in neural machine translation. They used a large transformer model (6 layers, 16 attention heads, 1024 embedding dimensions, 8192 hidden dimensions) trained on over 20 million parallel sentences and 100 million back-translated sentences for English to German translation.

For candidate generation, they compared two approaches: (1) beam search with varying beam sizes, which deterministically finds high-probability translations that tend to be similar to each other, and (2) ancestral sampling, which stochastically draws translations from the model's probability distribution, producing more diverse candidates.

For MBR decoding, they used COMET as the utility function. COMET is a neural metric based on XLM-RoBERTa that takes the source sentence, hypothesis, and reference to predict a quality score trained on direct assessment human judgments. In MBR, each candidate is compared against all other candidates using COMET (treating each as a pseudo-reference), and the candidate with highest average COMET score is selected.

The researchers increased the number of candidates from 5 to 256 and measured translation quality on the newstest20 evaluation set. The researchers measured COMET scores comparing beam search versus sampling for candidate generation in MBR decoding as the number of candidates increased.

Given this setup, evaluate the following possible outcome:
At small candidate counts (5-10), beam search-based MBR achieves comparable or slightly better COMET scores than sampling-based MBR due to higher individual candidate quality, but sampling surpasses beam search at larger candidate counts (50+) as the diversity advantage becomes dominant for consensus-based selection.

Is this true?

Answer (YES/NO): NO